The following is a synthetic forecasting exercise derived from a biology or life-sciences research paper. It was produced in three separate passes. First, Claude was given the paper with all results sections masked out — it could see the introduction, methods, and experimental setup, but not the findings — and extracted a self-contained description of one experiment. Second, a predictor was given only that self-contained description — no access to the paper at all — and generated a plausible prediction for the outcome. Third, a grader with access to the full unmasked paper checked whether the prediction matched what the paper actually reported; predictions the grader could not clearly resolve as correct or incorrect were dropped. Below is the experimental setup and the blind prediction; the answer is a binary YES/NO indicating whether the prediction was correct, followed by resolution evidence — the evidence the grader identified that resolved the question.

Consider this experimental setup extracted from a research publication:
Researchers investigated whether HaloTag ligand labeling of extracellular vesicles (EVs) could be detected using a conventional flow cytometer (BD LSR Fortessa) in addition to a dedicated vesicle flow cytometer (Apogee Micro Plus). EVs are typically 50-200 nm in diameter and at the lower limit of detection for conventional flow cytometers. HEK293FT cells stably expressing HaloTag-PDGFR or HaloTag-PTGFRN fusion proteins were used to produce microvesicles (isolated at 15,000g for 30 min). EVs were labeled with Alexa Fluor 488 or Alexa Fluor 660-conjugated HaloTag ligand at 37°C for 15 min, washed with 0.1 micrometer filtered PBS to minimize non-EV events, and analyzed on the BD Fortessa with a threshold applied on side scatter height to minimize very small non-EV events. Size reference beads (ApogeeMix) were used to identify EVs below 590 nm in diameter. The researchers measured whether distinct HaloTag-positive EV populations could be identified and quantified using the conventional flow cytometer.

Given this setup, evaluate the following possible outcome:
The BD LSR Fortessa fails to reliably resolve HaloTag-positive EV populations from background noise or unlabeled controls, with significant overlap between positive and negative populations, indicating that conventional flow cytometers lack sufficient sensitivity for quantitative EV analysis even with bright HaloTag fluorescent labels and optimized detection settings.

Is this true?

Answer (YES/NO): NO